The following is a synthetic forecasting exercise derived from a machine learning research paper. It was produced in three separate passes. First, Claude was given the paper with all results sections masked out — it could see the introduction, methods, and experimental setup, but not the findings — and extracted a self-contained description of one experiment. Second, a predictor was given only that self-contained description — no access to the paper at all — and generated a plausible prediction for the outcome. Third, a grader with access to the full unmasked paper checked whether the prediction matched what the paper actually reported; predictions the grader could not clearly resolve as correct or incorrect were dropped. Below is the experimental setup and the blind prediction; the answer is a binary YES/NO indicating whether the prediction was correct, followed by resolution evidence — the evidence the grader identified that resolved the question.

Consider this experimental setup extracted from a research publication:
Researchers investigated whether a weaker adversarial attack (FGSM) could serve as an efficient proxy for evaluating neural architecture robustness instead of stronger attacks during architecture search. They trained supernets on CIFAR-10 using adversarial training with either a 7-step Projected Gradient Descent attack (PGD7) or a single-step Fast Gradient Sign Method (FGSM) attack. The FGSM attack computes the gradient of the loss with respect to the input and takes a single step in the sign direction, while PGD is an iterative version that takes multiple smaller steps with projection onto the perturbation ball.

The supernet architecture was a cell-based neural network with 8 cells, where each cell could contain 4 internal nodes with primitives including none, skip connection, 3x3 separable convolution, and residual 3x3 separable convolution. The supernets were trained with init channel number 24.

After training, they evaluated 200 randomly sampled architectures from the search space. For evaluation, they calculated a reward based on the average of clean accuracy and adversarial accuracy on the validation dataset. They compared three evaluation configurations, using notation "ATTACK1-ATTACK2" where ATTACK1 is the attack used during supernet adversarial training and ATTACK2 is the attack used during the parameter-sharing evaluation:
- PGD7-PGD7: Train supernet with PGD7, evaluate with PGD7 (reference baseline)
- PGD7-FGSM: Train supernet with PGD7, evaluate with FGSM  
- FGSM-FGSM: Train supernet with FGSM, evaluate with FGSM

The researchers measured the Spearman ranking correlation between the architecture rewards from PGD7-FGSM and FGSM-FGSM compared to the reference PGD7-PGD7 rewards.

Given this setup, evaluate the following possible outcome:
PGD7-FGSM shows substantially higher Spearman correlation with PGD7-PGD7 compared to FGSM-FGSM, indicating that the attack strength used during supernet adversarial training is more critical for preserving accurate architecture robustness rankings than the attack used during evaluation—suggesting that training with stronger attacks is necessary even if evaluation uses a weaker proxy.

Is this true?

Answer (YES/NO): YES